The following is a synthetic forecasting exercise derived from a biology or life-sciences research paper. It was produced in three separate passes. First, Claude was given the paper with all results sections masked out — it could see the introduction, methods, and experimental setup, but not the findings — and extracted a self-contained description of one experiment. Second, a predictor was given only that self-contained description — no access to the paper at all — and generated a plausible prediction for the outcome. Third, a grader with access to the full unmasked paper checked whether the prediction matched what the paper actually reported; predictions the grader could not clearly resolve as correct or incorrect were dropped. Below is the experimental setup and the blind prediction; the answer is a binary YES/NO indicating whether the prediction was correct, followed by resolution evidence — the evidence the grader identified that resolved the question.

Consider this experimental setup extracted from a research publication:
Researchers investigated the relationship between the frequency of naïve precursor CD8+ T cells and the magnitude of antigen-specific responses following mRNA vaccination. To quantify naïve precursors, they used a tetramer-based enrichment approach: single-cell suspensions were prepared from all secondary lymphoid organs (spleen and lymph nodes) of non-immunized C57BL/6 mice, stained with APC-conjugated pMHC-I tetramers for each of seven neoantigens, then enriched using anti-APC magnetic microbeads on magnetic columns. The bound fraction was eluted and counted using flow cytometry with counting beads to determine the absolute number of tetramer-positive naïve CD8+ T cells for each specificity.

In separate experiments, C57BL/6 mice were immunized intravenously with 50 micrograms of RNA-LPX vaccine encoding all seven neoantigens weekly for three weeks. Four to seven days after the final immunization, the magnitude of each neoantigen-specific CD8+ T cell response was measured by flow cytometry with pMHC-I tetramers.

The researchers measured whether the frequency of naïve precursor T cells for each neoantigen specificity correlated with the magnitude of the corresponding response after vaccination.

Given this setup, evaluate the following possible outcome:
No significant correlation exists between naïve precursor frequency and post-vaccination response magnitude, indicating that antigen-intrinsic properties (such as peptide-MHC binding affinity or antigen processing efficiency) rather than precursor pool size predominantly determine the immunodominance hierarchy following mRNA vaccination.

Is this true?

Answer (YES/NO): YES